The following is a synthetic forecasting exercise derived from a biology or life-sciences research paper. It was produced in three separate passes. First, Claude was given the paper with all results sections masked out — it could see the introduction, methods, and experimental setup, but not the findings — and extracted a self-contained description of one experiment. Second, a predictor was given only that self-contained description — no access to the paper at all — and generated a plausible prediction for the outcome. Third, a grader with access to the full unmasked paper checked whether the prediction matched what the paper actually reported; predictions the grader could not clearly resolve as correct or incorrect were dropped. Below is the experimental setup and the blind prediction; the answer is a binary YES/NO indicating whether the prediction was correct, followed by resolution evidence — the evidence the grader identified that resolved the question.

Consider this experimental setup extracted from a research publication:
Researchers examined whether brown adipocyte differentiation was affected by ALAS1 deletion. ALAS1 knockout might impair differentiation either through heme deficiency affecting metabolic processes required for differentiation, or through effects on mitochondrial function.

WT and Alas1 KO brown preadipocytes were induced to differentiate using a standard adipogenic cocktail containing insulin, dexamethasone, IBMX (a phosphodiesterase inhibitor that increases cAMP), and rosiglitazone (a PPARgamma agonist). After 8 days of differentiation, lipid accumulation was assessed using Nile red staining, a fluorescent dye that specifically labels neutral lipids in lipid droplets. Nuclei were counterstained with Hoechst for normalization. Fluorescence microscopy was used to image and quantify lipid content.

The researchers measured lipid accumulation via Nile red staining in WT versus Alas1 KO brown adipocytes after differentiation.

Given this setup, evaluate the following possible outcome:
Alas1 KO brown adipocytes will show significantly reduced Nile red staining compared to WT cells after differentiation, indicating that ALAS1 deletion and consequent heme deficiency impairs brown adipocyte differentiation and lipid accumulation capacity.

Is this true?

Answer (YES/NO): NO